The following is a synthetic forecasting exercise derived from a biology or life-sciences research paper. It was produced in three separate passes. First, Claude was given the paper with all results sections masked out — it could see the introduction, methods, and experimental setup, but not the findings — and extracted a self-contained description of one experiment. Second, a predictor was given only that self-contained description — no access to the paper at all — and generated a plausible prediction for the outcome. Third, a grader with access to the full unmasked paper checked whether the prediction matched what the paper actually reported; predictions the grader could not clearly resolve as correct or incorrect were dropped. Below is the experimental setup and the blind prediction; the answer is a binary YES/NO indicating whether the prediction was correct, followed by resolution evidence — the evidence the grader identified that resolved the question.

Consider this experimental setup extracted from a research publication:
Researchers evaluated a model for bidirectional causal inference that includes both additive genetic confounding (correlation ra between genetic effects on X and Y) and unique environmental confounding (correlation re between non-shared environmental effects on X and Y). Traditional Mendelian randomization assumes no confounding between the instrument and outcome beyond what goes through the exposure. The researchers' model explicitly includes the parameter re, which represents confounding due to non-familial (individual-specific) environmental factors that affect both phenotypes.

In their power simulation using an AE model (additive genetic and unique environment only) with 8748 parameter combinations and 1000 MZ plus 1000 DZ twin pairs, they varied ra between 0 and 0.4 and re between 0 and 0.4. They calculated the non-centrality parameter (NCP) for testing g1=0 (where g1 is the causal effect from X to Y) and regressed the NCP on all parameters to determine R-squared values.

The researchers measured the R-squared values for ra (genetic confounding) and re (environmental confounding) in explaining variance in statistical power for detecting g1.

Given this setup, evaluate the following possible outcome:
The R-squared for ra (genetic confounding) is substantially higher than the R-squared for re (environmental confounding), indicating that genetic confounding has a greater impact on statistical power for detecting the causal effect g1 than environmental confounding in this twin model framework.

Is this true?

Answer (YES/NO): NO